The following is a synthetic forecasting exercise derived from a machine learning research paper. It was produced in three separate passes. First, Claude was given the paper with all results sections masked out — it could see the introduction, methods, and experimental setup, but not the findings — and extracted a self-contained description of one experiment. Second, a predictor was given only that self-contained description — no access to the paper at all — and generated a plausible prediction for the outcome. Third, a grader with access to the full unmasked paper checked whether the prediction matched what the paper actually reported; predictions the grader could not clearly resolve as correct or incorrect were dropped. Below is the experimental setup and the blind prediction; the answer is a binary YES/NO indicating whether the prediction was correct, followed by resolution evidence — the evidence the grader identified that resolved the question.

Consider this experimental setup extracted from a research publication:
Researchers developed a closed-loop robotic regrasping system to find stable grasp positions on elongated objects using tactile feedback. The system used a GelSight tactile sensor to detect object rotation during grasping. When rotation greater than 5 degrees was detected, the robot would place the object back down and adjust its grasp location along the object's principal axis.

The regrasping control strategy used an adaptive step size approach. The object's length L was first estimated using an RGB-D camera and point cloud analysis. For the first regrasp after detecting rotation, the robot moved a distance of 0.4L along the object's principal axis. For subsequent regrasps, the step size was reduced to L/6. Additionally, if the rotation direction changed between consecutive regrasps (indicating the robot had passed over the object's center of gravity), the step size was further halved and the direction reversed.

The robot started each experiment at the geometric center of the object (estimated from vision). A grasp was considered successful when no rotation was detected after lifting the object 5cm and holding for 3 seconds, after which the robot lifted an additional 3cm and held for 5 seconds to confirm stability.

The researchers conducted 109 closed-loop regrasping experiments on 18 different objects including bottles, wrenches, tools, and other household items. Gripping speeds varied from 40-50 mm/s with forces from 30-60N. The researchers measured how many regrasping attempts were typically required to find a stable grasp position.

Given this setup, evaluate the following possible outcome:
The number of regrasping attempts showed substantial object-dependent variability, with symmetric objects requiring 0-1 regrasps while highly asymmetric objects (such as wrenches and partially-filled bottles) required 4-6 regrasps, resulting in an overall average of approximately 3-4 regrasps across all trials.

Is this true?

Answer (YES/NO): NO